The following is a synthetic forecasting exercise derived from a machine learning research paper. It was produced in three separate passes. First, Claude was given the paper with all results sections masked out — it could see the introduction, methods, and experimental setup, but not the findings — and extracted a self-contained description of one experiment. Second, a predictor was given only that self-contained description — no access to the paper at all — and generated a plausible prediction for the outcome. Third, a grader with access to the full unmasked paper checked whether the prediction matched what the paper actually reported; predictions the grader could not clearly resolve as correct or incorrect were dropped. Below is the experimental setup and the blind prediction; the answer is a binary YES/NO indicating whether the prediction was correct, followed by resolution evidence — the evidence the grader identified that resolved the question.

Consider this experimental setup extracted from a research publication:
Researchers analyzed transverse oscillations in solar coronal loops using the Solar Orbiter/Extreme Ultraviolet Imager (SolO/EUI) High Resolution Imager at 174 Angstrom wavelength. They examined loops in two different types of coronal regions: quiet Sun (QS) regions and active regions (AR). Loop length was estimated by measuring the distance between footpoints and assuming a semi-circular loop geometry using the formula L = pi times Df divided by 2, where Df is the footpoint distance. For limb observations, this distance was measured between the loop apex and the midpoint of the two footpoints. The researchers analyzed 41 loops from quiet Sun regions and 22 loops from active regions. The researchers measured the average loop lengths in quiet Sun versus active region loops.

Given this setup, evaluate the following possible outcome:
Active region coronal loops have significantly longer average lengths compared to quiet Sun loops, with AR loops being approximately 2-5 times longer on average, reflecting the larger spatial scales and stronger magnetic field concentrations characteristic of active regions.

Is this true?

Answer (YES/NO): YES